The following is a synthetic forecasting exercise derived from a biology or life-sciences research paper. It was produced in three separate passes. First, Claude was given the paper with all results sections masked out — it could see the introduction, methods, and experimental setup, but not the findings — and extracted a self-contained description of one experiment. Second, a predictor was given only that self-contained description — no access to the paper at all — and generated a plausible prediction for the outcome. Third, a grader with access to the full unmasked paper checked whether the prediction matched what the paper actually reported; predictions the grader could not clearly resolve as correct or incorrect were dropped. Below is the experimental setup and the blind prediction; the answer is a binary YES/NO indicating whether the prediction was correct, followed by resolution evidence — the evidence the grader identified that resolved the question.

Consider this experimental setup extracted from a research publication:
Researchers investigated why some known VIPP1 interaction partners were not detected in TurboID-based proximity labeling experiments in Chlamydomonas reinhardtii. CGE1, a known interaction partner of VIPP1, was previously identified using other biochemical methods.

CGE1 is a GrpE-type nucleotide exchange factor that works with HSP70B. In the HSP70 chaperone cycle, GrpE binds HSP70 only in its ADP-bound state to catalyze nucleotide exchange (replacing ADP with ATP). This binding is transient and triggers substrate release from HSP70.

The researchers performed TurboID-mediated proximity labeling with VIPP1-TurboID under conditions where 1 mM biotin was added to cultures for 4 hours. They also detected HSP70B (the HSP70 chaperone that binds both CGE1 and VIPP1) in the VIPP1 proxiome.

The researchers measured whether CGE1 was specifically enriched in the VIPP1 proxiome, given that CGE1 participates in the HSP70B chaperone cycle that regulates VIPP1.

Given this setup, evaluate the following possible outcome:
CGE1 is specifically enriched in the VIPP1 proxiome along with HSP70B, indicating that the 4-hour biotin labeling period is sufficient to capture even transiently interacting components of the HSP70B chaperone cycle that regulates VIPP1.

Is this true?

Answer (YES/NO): NO